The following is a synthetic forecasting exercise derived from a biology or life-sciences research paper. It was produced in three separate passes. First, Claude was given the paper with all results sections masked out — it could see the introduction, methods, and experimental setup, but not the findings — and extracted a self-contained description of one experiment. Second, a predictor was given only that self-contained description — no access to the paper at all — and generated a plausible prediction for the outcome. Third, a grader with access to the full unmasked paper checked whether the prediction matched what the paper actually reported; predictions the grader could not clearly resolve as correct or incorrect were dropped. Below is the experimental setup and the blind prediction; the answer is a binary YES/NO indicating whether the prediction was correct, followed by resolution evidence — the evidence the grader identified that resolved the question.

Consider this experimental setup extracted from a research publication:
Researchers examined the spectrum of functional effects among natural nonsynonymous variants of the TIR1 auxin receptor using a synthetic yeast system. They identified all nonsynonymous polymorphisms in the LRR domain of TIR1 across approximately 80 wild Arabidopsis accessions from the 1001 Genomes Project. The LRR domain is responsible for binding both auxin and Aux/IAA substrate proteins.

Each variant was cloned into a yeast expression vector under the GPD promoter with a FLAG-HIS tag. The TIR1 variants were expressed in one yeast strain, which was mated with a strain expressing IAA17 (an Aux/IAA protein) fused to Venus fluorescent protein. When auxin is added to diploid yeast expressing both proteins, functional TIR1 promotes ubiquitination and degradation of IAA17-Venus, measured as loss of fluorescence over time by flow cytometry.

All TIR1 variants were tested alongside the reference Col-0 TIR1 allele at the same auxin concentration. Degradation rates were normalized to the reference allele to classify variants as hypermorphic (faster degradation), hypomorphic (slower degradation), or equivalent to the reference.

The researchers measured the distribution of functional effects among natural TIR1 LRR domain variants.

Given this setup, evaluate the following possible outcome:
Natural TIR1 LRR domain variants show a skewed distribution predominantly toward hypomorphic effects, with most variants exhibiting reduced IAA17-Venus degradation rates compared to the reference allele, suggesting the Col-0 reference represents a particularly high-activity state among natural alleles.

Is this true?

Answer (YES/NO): NO